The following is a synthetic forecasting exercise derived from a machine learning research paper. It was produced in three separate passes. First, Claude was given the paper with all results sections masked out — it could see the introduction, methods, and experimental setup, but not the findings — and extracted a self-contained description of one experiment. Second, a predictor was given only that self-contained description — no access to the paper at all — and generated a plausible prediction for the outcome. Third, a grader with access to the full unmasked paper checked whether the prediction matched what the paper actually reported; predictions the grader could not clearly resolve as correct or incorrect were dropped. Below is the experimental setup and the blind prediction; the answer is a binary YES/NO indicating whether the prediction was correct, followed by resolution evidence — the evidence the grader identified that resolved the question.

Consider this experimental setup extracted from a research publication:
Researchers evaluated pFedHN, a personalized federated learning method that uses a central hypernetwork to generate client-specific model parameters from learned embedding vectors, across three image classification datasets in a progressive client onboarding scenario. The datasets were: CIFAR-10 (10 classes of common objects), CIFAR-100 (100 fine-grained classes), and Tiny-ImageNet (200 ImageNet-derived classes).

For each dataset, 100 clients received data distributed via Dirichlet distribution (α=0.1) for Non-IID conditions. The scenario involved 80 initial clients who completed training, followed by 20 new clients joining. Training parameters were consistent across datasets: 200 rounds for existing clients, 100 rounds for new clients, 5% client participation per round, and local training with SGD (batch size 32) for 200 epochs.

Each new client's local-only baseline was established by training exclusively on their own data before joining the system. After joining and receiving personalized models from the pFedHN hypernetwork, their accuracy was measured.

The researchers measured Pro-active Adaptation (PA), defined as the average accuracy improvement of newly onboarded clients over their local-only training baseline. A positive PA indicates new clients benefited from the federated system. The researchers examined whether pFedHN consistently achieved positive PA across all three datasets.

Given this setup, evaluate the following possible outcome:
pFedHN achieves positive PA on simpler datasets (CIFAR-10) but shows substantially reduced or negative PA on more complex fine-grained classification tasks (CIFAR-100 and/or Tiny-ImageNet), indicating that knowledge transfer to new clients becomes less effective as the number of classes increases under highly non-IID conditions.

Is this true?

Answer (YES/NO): NO